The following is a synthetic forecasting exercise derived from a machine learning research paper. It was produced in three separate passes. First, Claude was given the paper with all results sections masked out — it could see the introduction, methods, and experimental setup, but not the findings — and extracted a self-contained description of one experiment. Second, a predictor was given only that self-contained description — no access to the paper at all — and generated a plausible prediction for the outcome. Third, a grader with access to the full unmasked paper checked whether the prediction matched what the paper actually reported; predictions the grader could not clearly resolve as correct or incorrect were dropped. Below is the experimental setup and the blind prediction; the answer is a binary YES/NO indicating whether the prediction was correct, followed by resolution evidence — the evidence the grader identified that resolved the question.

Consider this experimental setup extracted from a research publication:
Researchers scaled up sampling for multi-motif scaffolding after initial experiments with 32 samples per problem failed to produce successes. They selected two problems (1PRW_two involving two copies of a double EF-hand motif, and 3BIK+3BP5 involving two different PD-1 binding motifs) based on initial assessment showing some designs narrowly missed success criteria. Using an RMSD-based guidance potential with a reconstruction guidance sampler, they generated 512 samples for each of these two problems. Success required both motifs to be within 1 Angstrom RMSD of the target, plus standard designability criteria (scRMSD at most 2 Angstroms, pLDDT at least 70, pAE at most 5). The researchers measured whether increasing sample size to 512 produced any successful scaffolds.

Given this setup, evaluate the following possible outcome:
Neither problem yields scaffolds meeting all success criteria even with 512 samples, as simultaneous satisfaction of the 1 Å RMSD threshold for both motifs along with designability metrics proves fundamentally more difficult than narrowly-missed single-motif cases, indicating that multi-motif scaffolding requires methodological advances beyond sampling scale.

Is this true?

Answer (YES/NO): NO